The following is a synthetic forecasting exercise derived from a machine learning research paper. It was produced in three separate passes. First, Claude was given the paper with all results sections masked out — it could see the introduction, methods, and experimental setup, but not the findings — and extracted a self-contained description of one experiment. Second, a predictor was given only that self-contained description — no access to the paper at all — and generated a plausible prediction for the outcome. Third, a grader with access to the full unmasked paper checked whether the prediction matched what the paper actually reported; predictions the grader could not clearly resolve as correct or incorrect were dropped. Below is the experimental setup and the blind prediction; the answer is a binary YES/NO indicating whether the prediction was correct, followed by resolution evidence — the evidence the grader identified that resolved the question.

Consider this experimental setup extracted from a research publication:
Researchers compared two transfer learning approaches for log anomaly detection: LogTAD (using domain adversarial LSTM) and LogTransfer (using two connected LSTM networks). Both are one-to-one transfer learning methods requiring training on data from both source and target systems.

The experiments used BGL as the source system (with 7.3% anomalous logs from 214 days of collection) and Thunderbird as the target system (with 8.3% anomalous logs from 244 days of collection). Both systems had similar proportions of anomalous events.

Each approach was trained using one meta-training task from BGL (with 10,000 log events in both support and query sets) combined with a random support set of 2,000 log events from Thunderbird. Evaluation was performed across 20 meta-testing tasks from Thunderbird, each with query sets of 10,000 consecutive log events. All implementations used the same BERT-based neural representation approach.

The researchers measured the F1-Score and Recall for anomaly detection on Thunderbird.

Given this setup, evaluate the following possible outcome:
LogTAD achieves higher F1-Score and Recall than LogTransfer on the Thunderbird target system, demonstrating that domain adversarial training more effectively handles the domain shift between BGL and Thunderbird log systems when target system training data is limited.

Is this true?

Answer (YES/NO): NO